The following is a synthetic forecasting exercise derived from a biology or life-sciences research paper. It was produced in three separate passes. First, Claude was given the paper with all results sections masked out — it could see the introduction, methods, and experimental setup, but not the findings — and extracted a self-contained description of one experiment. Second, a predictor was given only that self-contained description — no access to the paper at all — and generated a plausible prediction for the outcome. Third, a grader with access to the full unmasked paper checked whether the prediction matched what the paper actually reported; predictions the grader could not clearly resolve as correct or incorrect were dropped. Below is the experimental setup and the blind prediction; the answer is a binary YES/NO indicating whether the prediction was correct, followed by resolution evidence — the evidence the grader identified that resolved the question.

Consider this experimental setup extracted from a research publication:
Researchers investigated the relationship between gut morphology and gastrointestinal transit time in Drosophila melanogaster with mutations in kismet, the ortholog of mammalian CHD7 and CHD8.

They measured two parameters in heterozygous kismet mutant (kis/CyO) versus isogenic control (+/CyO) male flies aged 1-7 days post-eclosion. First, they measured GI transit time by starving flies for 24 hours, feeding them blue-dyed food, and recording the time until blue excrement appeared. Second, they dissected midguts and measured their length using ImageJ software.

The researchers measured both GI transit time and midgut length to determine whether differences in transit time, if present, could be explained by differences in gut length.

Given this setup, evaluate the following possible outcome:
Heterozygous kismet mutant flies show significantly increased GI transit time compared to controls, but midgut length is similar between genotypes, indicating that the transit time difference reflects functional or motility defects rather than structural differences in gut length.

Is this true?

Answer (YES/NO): YES